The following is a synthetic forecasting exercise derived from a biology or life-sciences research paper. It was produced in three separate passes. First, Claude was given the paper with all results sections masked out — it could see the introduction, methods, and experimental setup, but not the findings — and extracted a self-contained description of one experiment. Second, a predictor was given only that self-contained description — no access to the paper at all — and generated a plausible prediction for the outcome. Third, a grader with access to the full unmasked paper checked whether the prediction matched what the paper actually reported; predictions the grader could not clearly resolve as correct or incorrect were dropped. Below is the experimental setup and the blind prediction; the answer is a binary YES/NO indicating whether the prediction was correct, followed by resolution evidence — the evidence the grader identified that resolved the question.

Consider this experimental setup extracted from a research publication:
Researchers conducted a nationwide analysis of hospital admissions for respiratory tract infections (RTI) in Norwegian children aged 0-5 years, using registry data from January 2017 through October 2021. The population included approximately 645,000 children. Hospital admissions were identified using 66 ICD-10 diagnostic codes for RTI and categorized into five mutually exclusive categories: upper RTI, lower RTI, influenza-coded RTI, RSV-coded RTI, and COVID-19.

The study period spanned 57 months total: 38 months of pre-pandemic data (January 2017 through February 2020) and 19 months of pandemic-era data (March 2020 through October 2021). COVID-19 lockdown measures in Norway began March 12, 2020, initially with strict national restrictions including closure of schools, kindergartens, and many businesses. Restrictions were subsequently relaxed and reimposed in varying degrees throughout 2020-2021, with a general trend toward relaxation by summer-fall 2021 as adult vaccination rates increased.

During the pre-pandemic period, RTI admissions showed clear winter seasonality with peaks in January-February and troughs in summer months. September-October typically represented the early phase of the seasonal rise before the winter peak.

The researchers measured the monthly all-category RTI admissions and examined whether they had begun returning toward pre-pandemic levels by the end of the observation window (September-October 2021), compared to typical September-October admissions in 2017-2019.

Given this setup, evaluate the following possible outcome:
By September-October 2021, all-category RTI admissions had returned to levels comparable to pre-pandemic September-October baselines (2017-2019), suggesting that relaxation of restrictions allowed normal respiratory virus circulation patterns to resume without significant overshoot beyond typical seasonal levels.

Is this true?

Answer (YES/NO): NO